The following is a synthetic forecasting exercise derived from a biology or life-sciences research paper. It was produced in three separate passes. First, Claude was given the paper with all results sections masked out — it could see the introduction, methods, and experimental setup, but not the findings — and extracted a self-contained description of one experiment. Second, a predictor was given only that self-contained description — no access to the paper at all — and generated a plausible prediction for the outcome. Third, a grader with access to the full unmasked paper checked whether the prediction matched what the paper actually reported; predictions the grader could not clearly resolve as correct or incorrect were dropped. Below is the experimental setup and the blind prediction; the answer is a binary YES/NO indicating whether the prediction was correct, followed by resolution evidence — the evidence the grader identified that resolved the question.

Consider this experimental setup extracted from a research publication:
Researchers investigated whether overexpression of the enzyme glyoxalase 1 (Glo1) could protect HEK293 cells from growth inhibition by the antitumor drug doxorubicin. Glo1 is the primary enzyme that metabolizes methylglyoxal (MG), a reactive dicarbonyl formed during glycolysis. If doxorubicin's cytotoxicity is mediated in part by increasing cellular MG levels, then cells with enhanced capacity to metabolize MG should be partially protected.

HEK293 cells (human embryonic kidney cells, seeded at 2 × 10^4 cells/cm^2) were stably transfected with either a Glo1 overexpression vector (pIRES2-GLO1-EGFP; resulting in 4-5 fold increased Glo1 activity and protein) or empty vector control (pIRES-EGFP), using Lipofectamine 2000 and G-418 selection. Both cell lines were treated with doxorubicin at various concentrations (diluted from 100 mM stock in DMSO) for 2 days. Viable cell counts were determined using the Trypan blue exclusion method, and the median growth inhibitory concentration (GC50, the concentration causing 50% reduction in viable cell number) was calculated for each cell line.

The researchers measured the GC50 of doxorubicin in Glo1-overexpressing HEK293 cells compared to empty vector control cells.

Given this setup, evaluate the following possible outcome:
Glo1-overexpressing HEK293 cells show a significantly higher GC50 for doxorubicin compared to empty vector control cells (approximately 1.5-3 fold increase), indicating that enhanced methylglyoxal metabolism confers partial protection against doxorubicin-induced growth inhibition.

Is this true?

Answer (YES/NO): NO